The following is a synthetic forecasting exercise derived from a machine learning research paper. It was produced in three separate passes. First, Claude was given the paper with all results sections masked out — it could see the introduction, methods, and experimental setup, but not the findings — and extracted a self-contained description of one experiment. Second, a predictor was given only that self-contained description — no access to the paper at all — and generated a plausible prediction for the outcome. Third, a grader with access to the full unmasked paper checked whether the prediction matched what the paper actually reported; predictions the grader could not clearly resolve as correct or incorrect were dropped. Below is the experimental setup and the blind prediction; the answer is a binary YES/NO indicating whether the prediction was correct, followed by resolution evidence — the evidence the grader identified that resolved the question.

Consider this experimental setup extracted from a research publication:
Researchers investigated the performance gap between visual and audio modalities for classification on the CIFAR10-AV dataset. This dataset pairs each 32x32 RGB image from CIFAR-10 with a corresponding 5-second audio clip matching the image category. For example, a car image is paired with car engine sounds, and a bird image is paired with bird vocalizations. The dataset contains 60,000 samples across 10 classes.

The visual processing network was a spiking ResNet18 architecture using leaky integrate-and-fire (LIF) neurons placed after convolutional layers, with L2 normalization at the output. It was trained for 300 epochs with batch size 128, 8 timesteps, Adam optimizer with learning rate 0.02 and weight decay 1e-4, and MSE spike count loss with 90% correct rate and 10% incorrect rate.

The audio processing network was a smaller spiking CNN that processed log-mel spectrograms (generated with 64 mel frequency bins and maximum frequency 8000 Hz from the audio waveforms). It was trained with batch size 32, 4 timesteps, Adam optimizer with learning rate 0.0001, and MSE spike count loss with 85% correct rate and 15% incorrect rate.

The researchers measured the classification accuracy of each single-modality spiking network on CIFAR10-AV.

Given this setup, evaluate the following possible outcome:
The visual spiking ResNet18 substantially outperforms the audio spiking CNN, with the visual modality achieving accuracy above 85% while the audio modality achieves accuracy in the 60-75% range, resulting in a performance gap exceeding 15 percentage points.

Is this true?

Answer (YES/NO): NO